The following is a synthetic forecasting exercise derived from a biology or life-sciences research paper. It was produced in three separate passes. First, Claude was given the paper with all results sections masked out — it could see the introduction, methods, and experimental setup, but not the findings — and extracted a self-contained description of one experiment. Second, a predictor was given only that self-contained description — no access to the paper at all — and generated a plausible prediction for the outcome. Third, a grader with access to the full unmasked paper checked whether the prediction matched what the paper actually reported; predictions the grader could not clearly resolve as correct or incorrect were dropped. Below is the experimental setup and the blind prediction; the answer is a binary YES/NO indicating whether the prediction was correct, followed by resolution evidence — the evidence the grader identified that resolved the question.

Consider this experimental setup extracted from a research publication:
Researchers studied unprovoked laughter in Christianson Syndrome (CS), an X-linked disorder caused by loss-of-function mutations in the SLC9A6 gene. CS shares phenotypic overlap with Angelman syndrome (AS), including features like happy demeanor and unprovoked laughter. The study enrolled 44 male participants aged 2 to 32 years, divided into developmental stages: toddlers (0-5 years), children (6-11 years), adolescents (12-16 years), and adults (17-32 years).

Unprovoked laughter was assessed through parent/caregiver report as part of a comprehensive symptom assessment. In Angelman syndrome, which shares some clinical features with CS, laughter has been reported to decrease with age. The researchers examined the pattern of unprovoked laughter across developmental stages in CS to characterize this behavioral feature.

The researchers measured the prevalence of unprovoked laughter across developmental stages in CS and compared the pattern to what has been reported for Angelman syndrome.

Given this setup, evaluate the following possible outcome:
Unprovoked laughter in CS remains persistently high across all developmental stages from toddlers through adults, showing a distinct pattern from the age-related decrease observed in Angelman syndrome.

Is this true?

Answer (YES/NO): NO